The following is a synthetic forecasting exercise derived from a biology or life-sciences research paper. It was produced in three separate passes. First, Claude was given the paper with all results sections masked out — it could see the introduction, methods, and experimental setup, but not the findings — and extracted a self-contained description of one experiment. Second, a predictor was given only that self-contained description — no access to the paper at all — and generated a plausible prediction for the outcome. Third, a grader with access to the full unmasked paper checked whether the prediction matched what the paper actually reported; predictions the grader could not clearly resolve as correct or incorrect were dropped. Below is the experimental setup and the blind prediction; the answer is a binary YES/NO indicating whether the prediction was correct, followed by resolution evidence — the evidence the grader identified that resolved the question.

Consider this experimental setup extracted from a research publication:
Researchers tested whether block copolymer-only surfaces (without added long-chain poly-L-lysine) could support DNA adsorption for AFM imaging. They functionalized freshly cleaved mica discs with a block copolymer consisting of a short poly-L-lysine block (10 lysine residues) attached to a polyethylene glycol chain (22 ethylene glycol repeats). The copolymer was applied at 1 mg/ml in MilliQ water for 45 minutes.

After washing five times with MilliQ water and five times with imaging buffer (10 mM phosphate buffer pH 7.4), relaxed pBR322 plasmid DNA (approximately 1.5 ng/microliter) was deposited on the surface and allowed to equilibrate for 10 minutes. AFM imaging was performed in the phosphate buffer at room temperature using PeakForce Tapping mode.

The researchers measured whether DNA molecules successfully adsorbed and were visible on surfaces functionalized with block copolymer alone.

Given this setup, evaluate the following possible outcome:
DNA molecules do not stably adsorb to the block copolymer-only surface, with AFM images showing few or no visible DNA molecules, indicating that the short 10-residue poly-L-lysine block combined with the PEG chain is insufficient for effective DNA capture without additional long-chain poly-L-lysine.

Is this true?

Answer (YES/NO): NO